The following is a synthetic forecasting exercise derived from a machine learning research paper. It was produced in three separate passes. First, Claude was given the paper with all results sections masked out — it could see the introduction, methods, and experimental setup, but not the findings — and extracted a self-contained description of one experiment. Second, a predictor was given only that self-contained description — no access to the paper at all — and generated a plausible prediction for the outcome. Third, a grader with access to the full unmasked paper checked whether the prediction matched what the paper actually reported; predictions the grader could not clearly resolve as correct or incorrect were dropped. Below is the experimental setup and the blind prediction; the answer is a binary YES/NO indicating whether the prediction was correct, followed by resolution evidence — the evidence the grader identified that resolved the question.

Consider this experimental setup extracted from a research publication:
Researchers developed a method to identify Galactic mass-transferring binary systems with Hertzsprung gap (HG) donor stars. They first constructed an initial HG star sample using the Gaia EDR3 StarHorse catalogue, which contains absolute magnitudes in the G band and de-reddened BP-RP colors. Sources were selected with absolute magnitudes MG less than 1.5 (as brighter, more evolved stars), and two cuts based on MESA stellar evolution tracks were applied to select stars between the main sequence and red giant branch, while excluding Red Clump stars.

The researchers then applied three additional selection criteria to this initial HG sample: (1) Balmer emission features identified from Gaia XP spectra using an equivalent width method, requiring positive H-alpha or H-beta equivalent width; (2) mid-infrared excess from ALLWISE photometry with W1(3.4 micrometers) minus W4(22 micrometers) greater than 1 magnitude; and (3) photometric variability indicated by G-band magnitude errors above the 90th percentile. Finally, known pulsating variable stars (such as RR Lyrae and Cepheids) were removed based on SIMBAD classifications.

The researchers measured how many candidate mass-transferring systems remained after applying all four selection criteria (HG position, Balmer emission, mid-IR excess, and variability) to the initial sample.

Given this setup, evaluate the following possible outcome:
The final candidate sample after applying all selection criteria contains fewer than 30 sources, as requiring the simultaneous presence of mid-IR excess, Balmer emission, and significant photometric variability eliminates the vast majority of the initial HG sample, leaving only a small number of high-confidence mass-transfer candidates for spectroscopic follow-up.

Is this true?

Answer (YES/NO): NO